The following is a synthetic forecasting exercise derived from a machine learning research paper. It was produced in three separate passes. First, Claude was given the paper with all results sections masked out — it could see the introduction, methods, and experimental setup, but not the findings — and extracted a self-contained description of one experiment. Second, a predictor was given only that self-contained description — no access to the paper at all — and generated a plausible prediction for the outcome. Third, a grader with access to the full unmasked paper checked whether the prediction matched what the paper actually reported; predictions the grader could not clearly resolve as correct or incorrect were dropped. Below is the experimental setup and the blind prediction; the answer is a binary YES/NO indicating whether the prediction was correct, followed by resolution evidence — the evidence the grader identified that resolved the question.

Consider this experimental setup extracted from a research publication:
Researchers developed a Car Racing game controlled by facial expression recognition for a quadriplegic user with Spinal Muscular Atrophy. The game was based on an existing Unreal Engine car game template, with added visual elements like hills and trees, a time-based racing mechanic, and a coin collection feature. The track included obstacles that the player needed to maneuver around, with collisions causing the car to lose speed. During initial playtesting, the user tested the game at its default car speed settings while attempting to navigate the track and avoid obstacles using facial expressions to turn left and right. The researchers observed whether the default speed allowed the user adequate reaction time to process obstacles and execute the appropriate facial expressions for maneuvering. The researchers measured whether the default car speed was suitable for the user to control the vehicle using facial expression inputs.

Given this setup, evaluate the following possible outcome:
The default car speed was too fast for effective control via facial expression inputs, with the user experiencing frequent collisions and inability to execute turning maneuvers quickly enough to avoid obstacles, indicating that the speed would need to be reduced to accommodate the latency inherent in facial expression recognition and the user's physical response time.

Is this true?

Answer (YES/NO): YES